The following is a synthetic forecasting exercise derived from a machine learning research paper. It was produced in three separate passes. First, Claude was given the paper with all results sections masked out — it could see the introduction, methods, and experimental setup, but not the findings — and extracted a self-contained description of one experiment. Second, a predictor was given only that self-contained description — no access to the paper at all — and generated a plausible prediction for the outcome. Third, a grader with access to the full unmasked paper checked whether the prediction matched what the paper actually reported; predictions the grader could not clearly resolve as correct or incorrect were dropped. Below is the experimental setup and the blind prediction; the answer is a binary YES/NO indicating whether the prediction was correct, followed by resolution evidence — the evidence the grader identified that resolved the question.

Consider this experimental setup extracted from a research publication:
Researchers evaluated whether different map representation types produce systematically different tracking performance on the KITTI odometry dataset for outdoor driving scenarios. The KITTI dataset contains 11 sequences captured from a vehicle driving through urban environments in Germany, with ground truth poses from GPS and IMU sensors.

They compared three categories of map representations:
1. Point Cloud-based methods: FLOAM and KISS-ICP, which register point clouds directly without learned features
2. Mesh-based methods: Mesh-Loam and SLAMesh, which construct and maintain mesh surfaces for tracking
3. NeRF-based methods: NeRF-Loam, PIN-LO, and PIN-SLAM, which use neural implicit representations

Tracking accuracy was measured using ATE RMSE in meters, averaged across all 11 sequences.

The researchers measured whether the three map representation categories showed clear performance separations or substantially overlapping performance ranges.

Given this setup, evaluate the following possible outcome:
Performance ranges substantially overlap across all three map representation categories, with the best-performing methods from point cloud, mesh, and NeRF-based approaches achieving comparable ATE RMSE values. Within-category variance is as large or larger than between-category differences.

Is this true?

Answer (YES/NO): NO